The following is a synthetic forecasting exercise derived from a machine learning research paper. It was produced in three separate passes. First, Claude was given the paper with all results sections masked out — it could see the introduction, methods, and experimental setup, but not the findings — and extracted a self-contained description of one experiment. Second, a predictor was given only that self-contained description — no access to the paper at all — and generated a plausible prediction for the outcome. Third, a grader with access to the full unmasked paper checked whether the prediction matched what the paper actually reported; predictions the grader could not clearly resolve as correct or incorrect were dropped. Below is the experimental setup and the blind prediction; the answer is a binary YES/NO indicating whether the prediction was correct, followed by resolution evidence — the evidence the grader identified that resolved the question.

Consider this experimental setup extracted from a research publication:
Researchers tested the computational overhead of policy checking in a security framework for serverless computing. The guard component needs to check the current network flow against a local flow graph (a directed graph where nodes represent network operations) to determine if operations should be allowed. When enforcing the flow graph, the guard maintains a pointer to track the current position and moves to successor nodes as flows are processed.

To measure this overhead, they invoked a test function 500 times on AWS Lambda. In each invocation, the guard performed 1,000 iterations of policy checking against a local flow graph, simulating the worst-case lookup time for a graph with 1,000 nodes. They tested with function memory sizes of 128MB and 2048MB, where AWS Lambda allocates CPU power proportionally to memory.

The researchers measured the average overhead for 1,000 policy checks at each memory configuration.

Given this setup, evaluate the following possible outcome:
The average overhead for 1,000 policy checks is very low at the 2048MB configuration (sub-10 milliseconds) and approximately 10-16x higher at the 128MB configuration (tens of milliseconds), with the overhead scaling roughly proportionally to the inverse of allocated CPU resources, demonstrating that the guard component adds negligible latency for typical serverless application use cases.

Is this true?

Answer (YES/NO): NO